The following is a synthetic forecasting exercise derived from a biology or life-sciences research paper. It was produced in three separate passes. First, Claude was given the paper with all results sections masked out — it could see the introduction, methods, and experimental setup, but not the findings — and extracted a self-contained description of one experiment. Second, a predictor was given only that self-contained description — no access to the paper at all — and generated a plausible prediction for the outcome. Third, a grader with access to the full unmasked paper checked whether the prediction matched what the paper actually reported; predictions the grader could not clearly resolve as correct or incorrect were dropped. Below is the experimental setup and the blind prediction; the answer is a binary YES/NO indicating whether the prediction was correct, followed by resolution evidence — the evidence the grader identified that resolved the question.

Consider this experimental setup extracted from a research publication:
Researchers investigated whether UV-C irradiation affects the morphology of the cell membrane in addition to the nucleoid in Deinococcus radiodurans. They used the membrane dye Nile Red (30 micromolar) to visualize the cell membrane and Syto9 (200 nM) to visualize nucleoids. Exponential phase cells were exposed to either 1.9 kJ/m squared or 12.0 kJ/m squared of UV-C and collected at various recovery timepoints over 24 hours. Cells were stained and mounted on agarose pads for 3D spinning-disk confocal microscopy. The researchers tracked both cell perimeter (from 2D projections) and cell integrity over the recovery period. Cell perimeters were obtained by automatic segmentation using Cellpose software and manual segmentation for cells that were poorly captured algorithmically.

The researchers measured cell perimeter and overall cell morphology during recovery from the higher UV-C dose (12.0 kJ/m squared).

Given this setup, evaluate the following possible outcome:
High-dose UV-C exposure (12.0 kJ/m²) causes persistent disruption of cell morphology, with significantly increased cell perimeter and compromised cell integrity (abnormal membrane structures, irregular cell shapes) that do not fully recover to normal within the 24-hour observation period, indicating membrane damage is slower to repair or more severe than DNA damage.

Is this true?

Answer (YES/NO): NO